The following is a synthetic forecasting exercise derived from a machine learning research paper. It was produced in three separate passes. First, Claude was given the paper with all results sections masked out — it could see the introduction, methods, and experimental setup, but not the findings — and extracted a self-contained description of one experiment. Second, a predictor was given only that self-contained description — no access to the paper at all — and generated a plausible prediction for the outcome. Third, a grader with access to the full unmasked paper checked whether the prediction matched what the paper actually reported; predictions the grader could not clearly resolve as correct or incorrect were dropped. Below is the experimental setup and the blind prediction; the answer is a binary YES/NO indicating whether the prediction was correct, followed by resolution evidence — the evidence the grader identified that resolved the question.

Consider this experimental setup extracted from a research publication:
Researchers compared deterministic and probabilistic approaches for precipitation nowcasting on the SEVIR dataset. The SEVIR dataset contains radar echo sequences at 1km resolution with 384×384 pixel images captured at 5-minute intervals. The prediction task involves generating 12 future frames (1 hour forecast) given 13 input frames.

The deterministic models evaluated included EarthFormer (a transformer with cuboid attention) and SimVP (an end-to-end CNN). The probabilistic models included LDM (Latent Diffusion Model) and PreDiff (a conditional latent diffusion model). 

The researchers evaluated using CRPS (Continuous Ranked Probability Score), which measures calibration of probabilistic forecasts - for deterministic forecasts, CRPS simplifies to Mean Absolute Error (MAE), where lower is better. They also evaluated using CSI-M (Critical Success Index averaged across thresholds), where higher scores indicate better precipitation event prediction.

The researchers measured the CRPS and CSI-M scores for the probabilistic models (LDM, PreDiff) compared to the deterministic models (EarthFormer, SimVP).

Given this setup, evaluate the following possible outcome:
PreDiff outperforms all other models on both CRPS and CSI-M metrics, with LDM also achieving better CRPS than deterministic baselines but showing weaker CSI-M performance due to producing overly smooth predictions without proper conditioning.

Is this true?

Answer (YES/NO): NO